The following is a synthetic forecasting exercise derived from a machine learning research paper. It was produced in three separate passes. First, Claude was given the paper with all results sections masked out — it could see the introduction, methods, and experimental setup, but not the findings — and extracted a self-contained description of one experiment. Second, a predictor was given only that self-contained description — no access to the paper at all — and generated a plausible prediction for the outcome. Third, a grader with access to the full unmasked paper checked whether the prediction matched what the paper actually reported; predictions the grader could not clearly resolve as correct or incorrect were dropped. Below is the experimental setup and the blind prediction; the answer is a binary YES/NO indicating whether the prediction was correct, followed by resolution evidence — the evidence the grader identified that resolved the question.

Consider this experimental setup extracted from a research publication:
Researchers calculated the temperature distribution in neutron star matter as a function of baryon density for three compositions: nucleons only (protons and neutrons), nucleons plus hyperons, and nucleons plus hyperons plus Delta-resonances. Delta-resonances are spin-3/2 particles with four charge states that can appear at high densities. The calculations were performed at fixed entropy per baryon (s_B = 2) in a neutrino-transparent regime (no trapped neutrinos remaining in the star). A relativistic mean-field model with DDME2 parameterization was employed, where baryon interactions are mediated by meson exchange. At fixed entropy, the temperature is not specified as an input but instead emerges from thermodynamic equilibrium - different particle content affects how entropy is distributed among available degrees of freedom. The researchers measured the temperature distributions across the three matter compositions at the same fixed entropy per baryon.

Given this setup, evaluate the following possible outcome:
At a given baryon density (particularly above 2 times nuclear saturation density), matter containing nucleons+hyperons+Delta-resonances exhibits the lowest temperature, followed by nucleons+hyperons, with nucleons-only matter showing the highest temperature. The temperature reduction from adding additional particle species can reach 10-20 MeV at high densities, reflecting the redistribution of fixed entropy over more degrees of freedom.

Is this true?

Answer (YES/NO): YES